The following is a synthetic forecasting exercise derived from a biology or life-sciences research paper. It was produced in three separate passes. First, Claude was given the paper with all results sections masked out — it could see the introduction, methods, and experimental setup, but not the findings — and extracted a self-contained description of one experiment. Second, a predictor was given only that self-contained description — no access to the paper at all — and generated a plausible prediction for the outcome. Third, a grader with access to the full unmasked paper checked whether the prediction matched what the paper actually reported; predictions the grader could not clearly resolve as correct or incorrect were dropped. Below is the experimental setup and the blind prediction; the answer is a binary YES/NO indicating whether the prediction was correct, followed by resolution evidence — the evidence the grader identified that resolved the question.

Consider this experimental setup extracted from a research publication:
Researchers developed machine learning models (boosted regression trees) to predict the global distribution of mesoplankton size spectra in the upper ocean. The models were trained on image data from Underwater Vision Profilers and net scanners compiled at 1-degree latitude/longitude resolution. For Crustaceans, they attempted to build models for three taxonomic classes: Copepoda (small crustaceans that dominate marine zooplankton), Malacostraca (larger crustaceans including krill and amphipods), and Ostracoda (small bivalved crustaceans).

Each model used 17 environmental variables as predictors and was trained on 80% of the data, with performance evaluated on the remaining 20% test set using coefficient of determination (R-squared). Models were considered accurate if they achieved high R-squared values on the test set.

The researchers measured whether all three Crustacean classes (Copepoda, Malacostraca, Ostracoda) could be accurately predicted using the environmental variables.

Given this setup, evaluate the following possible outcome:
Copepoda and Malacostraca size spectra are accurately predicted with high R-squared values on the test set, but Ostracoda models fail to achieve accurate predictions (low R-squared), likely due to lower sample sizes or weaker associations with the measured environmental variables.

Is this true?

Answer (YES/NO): NO